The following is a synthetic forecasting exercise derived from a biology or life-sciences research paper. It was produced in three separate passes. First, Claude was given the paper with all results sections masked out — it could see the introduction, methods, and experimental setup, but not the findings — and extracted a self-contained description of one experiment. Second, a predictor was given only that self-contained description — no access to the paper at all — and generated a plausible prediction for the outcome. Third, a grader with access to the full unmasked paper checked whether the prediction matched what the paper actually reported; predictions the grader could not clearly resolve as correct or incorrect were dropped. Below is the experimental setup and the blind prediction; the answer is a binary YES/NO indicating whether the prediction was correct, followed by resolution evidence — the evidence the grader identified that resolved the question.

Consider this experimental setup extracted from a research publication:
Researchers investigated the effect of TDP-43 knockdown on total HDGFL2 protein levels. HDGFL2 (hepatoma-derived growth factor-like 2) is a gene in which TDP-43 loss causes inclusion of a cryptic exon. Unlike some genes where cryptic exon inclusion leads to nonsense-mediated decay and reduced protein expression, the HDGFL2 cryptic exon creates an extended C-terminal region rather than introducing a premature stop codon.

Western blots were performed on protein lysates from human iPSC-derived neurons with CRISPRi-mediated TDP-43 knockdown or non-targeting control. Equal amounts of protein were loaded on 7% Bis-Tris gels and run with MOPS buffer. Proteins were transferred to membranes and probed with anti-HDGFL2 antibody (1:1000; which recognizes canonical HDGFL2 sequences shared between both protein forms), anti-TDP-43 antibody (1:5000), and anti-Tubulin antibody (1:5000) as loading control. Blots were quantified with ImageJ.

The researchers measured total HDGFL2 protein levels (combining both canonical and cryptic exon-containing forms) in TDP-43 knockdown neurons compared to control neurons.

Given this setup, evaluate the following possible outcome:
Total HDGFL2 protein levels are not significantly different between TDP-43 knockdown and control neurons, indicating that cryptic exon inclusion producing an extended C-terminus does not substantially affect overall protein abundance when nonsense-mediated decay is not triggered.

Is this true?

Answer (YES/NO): NO